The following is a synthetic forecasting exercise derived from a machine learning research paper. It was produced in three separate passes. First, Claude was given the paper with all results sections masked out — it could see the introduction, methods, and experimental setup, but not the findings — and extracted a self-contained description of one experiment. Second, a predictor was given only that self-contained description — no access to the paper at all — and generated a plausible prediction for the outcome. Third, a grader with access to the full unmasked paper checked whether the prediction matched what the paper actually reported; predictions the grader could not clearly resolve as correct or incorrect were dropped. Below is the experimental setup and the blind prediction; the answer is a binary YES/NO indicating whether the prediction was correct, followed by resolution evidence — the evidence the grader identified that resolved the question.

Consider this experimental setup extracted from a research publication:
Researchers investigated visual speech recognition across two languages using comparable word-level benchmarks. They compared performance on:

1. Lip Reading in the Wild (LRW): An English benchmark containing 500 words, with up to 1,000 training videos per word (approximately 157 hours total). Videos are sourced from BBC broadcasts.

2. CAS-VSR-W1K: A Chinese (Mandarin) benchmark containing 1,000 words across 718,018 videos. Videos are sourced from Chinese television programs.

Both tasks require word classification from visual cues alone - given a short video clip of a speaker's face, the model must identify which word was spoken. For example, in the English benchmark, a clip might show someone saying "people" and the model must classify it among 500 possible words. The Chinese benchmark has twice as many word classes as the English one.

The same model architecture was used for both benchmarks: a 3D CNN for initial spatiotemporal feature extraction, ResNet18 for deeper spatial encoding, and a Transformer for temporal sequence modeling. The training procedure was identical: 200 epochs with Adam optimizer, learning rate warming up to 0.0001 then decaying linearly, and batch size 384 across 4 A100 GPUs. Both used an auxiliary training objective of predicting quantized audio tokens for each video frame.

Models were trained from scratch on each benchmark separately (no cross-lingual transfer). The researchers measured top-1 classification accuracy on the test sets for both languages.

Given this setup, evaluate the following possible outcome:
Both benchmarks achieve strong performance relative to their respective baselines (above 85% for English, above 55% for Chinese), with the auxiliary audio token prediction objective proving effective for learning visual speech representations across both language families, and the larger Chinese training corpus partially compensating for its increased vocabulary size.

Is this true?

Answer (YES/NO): YES